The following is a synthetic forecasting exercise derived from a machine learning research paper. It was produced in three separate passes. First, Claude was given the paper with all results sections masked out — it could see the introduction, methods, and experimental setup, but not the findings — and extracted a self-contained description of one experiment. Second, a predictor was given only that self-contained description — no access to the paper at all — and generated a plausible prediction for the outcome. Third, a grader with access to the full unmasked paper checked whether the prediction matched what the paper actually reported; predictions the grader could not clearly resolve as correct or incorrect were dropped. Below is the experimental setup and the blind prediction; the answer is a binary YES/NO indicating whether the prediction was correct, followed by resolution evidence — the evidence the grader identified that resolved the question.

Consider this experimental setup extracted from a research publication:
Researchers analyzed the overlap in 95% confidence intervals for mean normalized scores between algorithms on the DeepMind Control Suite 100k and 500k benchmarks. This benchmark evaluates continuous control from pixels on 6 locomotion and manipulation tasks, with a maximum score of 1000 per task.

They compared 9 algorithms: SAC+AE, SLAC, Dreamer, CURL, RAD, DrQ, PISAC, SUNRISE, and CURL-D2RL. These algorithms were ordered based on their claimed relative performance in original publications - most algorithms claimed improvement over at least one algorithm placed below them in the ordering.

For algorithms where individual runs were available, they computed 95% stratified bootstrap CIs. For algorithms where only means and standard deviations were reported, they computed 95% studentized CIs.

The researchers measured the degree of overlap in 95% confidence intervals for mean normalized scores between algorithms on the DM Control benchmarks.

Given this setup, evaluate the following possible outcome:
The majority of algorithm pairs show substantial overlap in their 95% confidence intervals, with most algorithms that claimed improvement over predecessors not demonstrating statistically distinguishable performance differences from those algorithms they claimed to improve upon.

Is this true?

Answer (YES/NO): YES